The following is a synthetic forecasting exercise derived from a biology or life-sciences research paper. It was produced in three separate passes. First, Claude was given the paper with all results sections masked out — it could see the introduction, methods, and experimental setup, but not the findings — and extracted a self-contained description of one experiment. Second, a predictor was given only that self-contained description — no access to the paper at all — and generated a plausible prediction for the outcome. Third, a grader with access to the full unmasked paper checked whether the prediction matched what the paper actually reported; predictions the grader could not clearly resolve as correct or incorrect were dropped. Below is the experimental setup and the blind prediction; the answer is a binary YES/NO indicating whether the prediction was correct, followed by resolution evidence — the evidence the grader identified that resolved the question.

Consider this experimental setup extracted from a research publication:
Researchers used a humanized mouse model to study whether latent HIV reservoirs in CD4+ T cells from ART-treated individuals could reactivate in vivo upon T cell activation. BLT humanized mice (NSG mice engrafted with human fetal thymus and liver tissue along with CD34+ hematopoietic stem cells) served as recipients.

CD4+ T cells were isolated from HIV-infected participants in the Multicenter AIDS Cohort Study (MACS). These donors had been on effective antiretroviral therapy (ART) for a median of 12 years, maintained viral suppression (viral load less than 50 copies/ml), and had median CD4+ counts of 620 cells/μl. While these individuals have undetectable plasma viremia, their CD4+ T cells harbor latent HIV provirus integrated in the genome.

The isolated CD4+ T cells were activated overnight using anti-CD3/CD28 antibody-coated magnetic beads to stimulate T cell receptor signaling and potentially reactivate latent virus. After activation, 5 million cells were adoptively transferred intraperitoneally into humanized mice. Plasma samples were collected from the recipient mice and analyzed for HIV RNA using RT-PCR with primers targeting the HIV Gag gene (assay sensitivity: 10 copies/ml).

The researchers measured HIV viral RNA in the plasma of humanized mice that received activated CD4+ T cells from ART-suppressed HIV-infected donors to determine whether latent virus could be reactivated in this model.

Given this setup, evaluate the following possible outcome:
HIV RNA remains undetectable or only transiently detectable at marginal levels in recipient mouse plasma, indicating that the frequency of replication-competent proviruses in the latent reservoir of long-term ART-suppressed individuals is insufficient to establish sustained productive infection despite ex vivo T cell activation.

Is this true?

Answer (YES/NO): NO